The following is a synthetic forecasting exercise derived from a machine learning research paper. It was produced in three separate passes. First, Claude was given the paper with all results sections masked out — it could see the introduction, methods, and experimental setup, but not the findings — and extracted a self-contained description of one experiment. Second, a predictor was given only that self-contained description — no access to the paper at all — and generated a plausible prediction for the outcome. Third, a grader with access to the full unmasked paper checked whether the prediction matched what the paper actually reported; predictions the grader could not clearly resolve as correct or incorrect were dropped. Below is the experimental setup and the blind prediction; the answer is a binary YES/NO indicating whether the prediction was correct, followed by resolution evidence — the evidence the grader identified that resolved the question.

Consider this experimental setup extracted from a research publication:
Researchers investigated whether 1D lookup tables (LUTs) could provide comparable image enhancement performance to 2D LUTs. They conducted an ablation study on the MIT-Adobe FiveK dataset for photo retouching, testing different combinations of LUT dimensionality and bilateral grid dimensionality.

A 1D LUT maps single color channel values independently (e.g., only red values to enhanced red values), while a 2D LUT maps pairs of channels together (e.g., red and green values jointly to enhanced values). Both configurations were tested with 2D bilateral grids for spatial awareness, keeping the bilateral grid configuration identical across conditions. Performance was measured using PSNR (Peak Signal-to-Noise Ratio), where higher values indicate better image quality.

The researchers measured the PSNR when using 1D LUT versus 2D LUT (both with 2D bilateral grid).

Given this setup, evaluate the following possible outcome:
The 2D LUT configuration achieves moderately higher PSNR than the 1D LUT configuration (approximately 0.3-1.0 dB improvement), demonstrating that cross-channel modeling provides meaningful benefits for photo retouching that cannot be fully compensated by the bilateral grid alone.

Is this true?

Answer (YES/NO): NO